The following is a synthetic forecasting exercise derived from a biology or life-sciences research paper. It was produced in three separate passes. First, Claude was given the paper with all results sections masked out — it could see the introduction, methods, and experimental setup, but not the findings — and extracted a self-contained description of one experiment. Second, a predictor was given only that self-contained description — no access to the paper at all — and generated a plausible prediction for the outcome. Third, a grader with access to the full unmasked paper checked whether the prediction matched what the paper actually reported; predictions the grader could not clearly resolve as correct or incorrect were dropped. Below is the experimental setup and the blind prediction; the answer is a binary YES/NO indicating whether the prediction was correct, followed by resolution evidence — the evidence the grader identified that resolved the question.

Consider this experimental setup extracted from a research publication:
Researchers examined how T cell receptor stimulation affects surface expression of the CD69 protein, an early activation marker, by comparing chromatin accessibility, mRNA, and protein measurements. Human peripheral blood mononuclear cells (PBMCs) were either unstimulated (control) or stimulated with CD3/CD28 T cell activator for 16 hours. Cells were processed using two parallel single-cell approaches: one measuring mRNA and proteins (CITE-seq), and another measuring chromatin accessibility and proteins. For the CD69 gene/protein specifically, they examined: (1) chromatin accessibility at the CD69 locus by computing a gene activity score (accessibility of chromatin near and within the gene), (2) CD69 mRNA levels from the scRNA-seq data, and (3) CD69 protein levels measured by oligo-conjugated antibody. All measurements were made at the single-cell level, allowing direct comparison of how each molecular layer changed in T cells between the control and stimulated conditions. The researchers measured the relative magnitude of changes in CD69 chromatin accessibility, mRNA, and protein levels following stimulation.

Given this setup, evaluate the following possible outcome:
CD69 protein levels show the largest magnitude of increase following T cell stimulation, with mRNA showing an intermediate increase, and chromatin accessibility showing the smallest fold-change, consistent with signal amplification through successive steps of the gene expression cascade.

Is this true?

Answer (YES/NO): NO